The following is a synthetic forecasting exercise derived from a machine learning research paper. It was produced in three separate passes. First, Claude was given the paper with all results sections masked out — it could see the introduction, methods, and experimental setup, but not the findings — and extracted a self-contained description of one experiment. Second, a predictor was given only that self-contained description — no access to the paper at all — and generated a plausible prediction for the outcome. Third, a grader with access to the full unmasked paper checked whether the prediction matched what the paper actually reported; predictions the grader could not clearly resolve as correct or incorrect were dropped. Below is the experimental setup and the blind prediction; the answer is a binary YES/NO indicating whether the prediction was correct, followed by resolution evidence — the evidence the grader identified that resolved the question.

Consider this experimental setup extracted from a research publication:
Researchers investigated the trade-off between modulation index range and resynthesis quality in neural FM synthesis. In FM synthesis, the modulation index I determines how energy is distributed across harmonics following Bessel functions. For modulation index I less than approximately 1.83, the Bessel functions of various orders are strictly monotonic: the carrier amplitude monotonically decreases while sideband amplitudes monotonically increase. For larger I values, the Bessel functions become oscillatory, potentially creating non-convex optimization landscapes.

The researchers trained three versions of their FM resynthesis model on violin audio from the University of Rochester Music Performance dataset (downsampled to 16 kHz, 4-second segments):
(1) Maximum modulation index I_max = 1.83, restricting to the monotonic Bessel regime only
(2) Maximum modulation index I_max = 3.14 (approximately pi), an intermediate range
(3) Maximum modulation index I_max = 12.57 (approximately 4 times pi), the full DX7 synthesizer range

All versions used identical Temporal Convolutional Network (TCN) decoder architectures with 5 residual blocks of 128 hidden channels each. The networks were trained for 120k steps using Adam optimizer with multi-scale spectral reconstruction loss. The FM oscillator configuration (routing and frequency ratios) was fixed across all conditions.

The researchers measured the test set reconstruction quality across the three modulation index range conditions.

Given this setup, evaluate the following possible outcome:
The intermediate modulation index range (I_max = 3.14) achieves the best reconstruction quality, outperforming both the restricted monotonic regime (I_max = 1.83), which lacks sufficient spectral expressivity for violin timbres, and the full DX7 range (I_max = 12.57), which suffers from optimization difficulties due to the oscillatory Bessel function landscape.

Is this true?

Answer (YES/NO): NO